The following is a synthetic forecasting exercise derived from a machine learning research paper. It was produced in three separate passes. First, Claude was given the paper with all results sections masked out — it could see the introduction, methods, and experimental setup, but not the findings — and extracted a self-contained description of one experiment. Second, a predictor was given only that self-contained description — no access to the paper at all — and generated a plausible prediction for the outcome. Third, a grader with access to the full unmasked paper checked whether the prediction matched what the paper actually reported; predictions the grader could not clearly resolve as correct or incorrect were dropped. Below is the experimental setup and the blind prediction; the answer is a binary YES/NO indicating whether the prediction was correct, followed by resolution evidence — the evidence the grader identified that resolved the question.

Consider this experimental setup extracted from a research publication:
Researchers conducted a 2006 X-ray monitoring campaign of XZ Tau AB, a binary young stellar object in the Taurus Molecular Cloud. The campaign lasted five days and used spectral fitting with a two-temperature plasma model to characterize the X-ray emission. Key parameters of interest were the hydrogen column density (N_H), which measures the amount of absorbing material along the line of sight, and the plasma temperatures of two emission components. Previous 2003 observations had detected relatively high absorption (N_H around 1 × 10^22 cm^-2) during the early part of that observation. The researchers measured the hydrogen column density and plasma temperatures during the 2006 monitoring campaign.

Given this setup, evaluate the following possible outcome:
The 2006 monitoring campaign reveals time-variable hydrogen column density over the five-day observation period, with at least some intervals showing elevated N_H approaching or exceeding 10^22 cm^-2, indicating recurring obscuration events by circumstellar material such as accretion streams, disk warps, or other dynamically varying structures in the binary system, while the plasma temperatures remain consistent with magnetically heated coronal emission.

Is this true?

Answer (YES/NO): NO